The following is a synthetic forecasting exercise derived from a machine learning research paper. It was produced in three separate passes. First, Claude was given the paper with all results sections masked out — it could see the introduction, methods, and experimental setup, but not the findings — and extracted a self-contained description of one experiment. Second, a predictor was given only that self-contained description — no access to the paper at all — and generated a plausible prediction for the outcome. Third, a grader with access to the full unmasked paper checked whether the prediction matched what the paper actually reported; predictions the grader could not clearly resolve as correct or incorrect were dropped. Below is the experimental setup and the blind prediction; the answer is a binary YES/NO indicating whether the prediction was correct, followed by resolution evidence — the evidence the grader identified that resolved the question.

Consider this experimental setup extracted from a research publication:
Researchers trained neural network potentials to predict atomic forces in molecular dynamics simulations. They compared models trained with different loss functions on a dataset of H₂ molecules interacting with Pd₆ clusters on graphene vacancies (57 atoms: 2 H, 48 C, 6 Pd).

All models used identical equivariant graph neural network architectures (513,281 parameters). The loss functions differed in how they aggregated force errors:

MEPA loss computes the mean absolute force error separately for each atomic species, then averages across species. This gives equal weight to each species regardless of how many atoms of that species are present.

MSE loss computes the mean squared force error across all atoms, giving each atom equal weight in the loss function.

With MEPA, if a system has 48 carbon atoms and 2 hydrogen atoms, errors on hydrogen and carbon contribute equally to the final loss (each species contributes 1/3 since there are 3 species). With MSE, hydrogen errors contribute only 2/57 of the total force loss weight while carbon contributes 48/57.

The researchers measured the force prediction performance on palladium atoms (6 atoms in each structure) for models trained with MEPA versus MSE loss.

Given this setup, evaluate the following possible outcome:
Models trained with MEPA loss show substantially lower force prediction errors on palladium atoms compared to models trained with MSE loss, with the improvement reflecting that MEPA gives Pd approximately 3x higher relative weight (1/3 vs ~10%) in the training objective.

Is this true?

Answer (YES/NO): NO